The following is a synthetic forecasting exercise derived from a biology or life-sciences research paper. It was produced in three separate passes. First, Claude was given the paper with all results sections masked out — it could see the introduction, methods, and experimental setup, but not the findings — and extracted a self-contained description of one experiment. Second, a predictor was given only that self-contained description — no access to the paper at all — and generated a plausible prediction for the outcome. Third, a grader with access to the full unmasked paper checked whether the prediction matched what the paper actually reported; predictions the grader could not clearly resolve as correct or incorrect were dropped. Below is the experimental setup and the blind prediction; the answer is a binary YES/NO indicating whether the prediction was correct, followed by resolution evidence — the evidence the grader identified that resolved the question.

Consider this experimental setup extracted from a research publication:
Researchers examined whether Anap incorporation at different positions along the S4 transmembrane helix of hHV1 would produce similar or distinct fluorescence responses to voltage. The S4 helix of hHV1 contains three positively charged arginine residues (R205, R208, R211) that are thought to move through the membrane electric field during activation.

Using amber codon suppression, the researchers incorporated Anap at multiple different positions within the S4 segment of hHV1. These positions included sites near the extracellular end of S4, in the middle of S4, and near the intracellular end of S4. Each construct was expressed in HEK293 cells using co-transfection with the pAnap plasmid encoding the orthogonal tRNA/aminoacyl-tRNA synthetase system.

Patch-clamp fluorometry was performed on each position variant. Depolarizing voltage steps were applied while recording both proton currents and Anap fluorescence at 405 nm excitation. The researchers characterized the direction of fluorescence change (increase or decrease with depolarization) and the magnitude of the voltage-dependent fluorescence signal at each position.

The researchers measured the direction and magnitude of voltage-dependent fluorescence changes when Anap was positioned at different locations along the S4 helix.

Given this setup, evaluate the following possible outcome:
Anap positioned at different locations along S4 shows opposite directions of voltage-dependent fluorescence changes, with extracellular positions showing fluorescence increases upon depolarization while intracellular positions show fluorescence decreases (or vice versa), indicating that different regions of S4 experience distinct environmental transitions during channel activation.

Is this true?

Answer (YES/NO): NO